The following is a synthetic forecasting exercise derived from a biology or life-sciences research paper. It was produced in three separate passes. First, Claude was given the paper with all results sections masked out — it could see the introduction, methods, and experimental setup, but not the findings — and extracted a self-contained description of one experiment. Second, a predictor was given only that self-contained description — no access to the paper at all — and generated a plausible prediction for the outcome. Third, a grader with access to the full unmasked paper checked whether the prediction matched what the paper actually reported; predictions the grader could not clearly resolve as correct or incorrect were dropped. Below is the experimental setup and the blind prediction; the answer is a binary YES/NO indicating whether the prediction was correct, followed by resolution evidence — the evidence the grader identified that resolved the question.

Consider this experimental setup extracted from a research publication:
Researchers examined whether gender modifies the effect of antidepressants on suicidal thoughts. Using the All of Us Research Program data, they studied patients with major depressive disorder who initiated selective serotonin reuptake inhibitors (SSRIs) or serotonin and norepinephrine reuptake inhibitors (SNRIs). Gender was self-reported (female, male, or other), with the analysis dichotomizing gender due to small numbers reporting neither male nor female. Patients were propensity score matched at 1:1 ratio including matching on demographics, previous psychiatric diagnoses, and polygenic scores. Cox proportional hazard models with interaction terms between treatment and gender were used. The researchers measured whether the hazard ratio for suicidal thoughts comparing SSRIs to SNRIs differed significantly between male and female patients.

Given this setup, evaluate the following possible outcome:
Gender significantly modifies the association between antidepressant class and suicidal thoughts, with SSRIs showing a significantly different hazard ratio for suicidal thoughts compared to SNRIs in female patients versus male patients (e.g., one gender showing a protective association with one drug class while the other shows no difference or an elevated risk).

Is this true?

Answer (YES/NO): YES